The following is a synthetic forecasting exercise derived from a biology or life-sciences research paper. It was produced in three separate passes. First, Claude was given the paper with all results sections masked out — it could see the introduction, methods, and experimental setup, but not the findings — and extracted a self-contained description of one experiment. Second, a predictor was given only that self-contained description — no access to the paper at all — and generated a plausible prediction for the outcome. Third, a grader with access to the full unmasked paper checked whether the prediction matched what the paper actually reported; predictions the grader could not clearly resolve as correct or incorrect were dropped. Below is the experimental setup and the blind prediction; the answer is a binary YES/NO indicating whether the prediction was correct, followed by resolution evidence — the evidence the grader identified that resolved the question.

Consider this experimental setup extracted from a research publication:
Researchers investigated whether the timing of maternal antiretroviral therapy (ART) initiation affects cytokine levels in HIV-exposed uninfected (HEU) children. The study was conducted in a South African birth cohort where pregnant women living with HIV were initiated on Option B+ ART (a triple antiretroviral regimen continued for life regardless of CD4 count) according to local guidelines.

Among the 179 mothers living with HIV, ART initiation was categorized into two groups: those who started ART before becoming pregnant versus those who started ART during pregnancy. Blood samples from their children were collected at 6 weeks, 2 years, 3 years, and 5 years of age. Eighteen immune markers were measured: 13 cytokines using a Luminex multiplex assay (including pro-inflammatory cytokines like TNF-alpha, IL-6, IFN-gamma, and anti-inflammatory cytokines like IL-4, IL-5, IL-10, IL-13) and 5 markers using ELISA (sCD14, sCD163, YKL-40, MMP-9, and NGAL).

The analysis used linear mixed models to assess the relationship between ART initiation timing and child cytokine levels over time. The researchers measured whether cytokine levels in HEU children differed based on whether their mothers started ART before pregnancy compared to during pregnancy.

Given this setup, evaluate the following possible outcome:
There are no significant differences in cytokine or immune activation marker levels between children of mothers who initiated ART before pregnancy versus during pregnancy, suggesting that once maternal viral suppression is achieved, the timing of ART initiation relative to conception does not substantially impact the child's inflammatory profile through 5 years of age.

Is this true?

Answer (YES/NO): YES